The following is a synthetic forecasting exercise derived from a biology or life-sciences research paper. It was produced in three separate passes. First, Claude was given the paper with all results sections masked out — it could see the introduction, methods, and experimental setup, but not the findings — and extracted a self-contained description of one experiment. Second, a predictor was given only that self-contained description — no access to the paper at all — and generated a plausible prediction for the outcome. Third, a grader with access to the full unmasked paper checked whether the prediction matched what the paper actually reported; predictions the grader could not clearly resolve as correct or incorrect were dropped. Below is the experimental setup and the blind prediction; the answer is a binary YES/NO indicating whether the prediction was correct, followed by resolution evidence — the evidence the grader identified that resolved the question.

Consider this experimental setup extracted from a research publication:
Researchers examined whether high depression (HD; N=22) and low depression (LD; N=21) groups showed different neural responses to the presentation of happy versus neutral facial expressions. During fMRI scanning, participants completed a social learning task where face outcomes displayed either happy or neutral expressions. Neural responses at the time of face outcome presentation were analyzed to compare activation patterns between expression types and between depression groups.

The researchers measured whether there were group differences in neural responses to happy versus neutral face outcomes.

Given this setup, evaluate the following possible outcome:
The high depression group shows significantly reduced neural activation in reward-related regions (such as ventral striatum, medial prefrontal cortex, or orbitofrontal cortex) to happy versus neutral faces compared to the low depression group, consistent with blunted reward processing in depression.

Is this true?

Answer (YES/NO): NO